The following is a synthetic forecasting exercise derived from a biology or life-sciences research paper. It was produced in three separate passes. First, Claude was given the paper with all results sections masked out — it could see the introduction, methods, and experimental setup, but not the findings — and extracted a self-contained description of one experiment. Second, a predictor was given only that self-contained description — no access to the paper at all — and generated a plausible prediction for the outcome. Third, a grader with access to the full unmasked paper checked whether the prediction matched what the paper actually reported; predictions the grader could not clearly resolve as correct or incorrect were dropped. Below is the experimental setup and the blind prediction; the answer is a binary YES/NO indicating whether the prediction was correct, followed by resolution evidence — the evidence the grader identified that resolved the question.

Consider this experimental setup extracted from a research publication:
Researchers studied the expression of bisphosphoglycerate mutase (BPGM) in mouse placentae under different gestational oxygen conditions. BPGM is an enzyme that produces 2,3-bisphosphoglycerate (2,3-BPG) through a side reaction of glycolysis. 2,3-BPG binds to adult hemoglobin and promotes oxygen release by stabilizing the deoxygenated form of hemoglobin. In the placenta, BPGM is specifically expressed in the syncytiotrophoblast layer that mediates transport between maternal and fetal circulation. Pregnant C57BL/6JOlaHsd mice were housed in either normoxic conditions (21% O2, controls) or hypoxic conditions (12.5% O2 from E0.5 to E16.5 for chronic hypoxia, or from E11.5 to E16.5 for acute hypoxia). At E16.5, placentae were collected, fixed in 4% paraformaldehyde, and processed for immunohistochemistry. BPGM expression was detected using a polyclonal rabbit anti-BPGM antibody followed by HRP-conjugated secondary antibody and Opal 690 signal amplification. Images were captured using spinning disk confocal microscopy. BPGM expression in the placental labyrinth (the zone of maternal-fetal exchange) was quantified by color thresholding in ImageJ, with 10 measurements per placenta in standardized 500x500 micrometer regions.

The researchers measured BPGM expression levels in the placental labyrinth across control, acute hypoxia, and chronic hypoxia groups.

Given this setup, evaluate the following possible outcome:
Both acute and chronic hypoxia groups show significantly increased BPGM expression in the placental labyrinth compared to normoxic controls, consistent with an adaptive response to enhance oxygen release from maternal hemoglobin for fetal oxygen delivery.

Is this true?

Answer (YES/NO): YES